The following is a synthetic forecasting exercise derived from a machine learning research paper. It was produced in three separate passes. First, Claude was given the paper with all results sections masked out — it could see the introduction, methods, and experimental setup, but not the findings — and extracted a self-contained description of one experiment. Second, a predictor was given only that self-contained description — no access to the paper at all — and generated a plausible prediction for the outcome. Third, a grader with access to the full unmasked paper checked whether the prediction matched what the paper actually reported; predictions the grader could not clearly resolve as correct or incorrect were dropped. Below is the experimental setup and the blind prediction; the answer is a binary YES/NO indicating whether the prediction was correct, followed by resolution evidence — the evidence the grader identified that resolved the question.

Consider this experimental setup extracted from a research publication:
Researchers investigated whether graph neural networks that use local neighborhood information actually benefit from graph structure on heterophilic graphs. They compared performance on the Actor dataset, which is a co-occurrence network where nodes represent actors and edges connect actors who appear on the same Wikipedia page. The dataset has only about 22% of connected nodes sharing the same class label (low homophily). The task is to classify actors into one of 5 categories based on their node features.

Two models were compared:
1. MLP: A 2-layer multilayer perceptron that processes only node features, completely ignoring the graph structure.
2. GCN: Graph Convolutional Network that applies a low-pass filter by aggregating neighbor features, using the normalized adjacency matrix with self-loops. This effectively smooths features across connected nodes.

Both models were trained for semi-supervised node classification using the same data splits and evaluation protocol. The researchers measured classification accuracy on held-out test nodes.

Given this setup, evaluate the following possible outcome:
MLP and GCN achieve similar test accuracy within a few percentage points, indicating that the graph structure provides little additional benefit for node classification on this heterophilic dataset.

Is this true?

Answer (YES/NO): NO